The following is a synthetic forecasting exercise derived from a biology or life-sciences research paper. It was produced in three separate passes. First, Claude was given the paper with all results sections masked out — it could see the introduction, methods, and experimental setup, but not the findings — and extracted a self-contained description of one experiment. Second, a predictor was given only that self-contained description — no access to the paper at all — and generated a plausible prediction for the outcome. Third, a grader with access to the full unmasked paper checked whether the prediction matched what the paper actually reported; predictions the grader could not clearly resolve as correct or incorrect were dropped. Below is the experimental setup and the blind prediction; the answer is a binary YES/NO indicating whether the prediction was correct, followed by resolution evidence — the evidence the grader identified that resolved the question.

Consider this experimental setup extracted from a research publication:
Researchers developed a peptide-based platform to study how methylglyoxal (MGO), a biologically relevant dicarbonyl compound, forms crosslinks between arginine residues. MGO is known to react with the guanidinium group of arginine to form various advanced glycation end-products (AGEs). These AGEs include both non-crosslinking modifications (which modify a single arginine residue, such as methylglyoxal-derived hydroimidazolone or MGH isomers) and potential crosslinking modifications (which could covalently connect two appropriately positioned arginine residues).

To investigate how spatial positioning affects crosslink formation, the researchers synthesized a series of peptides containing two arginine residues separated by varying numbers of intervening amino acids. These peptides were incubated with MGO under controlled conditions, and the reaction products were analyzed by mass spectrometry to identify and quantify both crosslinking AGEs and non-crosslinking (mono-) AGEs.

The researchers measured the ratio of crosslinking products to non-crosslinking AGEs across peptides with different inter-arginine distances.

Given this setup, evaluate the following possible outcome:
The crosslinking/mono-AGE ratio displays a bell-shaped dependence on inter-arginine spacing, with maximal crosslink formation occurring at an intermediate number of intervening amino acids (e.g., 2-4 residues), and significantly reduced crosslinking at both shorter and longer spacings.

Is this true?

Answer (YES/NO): NO